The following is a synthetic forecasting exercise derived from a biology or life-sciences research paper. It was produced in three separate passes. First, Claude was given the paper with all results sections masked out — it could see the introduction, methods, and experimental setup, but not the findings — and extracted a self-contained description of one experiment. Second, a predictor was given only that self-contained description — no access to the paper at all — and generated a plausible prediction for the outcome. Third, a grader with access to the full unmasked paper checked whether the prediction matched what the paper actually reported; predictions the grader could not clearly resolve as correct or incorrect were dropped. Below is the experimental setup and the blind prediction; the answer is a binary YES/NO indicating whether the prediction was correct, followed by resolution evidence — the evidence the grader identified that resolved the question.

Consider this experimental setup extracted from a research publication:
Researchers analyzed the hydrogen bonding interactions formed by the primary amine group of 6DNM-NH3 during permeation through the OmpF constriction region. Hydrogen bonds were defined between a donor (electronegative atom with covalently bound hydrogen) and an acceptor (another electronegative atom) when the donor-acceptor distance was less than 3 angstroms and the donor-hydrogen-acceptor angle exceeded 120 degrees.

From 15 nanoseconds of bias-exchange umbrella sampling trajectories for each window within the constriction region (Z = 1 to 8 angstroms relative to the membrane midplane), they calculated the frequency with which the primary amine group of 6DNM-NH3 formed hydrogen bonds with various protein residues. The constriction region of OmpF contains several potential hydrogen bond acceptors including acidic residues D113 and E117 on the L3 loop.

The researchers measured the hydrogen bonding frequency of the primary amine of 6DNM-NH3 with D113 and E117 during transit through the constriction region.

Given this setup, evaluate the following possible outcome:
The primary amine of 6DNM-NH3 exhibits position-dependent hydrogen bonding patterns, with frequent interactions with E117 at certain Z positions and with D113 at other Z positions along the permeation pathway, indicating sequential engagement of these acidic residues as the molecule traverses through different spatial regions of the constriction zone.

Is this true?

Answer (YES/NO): YES